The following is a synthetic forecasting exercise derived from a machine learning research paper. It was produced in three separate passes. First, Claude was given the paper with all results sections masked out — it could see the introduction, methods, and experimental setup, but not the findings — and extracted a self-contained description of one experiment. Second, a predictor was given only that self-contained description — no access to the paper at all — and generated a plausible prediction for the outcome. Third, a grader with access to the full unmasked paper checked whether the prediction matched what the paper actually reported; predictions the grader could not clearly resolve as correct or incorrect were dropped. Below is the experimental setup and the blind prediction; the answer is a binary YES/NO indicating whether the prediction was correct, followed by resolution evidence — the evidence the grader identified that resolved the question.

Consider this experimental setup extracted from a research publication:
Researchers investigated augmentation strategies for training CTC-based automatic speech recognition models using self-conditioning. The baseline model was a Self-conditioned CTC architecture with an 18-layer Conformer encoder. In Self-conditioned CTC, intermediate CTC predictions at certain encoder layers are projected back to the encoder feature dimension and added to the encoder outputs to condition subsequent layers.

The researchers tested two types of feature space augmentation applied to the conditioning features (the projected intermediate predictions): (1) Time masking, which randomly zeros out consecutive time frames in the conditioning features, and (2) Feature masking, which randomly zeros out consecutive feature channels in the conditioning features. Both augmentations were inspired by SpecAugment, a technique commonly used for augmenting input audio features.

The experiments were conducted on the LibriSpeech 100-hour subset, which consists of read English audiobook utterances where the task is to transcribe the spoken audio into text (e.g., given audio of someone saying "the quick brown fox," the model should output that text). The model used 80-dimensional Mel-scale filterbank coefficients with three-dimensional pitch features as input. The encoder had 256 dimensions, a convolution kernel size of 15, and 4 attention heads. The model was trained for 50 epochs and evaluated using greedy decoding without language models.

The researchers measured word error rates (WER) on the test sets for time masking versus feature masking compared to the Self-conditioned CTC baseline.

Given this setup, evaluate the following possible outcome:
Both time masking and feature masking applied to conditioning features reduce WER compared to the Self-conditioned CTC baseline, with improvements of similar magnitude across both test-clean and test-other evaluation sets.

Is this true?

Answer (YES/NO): NO